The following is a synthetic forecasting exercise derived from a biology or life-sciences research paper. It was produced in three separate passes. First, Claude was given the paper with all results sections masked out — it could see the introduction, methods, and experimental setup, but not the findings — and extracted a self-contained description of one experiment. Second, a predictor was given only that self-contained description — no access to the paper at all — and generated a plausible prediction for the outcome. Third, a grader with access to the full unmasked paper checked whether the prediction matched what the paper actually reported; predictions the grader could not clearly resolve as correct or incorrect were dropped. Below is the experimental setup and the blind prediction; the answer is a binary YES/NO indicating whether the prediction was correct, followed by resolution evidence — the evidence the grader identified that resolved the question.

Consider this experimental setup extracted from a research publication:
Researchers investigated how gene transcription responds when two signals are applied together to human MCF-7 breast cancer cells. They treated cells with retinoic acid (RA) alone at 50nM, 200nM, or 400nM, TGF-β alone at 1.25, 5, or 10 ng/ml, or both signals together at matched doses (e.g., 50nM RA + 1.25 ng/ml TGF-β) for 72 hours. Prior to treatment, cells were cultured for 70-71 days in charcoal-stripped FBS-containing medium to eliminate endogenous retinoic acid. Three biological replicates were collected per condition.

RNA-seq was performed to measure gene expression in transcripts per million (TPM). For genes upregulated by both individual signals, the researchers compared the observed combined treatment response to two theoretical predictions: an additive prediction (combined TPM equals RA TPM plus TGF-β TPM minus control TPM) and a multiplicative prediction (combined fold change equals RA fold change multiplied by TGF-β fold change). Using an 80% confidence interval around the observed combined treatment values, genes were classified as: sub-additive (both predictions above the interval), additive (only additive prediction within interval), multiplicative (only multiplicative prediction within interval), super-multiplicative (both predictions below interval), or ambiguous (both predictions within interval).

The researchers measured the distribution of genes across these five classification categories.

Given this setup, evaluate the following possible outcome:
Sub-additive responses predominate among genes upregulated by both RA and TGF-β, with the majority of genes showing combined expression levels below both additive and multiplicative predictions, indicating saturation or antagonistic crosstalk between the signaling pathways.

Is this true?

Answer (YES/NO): NO